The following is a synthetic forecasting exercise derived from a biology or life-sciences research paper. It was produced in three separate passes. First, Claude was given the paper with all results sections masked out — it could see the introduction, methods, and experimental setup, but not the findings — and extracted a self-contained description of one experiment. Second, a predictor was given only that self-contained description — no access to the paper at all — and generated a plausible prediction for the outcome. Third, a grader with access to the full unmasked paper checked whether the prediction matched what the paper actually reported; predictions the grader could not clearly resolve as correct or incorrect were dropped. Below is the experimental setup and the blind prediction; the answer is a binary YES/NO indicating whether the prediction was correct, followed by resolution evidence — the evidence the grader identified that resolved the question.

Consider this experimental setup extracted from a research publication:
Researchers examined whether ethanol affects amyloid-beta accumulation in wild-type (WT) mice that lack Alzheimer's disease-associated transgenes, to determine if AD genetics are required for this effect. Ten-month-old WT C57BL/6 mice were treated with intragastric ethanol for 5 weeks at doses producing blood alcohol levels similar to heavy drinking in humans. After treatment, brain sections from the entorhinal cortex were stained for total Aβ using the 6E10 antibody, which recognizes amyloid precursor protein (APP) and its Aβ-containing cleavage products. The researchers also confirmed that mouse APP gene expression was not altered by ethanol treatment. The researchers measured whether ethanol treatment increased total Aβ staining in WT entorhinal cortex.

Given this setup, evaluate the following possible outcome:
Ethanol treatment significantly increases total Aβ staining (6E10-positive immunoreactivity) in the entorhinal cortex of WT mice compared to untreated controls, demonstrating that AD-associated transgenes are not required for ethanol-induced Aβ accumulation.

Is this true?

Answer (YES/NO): YES